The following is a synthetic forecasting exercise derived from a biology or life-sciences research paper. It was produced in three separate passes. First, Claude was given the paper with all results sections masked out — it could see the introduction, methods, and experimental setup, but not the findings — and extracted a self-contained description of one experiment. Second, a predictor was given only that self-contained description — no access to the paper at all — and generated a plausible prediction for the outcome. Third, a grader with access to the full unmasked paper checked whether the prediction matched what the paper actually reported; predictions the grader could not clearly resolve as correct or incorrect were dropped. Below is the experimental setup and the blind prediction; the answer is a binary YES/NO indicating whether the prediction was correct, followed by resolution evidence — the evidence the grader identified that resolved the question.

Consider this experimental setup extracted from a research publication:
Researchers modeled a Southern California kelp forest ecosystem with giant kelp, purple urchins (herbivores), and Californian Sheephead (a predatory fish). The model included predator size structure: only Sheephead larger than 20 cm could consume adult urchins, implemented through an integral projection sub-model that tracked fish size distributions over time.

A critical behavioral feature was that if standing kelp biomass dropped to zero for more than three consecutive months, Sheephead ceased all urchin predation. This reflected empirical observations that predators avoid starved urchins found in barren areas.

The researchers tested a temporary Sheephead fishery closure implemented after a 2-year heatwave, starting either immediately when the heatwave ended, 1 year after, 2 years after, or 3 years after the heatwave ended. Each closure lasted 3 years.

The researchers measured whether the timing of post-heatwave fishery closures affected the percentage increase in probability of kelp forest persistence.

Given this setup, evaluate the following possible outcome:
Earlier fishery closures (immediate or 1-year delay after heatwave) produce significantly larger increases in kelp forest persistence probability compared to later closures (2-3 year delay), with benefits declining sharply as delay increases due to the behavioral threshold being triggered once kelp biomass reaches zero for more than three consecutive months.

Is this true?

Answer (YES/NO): NO